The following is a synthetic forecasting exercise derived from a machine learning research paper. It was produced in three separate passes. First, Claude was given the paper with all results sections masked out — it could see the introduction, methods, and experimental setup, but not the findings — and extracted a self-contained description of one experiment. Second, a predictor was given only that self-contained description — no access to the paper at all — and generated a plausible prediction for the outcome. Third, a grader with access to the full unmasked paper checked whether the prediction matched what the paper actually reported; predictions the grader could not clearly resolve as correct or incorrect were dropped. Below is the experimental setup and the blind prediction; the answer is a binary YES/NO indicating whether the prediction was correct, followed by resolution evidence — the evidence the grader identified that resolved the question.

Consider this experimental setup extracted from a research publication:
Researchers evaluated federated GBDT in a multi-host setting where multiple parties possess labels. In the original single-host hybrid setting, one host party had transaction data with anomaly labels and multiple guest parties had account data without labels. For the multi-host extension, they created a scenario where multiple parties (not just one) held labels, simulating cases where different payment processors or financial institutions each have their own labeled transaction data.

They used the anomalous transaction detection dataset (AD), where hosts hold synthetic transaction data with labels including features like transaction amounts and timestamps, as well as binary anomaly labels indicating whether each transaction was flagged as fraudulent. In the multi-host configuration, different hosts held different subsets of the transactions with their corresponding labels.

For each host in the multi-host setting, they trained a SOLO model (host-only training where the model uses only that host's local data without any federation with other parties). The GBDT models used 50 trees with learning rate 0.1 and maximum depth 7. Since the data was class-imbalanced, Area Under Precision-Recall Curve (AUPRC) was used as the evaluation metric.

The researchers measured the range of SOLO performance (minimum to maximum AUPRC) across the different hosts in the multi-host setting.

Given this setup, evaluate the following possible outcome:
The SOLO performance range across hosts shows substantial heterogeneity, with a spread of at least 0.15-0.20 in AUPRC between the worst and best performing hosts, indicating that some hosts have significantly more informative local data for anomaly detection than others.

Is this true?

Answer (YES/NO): NO